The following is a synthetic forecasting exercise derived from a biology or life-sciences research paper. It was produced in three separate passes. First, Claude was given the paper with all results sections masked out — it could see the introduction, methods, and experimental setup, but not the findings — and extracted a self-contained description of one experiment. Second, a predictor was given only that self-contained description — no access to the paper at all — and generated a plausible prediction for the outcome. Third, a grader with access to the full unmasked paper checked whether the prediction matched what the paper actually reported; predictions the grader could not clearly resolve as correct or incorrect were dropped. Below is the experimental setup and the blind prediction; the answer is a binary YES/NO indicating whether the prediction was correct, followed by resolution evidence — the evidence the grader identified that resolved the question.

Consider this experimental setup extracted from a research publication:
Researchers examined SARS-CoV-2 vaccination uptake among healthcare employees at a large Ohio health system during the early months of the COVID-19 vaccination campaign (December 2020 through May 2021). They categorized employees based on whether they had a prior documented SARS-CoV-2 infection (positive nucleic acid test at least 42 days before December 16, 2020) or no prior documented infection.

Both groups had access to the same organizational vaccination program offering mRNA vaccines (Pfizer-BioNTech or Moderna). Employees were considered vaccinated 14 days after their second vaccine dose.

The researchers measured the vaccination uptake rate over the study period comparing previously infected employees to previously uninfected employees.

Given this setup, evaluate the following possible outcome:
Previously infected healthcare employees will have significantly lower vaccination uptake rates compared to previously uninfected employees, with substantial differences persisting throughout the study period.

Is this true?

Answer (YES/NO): YES